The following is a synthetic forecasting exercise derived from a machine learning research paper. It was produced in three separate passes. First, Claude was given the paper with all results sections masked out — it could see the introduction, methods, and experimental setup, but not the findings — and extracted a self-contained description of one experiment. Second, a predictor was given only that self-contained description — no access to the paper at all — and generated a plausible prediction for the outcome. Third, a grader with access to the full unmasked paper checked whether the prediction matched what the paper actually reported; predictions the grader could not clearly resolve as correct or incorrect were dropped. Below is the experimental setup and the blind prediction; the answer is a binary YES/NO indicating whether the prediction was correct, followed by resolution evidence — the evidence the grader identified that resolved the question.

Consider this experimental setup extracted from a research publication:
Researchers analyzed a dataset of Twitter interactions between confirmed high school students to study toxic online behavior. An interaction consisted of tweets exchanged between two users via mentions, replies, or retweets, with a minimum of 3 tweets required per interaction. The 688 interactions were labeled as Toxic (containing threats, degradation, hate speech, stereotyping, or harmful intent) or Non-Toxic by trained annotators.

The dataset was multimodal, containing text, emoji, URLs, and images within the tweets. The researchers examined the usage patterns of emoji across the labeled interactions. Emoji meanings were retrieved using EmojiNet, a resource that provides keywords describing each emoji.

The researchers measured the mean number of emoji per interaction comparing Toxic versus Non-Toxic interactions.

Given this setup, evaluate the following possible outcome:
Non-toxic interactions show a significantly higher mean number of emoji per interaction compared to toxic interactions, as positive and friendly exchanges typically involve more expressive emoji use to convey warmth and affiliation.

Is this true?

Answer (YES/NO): NO